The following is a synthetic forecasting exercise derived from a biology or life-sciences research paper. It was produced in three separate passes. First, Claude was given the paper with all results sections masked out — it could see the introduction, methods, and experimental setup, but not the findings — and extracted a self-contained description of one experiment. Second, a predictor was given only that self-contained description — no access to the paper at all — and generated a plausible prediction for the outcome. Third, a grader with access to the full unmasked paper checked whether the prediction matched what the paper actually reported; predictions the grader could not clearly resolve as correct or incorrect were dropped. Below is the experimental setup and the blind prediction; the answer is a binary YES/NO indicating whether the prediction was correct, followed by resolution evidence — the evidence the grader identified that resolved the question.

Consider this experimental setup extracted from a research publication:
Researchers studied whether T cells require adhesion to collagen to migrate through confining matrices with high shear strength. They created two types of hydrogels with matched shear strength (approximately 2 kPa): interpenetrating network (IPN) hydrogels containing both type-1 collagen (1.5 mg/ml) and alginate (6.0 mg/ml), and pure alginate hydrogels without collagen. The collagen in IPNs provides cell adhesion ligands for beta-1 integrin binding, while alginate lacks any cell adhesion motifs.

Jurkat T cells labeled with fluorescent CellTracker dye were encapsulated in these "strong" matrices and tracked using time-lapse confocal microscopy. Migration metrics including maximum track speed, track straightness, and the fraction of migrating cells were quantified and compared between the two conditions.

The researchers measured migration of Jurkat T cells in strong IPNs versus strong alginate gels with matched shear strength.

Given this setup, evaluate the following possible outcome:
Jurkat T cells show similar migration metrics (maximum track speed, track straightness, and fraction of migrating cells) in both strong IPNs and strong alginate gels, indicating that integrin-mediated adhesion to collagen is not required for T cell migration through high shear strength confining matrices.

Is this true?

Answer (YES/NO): NO